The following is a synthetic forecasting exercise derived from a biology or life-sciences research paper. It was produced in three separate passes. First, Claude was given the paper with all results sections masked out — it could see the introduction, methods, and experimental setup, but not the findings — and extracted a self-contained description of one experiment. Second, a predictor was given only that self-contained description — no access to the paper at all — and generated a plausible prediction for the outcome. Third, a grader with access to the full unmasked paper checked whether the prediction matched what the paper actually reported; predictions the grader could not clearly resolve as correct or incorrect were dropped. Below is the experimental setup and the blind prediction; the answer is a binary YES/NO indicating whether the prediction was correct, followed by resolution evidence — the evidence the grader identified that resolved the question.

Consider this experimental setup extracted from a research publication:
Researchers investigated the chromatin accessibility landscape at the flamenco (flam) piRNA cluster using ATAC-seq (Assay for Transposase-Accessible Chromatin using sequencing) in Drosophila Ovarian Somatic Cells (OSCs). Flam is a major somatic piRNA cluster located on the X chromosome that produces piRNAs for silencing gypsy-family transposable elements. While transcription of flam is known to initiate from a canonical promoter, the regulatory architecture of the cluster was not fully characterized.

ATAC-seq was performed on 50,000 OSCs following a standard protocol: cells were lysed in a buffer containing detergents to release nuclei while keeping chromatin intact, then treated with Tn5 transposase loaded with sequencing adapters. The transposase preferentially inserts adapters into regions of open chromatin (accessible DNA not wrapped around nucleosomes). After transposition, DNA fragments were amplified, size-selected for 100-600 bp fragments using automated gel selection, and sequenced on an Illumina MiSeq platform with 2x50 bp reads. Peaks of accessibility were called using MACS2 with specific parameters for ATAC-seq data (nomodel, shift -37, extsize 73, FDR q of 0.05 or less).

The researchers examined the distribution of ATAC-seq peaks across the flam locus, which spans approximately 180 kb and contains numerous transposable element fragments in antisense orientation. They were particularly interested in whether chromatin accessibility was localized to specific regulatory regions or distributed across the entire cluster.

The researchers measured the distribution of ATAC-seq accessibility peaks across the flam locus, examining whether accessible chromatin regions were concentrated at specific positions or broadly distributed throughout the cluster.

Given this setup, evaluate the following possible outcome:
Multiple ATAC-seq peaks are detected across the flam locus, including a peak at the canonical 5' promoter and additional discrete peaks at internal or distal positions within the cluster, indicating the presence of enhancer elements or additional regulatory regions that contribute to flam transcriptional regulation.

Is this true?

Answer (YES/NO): NO